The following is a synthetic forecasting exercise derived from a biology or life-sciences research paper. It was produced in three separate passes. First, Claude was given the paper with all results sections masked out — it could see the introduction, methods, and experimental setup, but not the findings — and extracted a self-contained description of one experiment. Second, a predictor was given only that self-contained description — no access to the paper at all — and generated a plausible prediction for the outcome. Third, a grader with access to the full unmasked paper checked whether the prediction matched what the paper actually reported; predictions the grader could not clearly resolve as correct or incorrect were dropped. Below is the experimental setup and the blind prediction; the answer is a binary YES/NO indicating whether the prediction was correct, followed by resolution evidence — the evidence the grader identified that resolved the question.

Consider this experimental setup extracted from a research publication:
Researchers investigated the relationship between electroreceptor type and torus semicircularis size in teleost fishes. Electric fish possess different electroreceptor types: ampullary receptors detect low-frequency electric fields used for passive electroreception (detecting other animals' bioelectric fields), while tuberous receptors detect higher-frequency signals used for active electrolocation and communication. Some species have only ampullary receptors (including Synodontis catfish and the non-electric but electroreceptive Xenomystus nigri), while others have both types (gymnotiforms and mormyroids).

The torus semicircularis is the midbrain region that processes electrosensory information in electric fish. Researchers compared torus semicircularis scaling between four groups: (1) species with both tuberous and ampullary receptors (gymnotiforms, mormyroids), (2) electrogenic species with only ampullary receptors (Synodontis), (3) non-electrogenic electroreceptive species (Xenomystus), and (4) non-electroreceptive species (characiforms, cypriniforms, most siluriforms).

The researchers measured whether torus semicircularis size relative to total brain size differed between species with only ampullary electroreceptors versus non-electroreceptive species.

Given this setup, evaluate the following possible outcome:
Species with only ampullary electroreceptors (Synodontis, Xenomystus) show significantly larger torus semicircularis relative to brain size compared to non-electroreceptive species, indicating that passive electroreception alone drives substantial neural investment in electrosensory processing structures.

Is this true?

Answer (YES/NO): NO